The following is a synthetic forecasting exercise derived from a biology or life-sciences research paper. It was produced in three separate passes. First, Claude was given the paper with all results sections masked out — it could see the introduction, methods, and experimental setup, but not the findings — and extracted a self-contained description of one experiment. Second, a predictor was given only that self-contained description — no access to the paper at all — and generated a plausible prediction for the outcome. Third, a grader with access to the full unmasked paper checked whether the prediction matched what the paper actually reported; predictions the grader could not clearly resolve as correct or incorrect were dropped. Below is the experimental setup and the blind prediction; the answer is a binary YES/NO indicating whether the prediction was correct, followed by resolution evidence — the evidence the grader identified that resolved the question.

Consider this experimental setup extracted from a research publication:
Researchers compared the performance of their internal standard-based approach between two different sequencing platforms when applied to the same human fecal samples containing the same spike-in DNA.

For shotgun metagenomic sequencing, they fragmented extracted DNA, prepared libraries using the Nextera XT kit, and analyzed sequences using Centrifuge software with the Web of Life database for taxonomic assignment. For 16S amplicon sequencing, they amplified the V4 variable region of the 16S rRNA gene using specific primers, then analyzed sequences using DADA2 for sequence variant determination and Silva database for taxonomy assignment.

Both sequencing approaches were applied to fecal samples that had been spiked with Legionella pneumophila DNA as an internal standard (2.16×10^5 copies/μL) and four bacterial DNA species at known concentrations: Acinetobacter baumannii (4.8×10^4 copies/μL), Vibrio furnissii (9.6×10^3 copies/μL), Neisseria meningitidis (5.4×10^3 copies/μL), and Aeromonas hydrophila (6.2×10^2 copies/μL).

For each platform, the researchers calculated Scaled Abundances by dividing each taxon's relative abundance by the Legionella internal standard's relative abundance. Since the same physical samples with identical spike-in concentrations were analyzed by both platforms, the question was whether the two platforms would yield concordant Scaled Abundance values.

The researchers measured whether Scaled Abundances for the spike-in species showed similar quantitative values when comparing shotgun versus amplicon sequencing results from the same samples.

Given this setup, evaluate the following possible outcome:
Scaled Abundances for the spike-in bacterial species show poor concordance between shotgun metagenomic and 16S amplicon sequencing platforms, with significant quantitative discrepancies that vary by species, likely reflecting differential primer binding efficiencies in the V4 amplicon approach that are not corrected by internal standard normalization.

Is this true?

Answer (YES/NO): NO